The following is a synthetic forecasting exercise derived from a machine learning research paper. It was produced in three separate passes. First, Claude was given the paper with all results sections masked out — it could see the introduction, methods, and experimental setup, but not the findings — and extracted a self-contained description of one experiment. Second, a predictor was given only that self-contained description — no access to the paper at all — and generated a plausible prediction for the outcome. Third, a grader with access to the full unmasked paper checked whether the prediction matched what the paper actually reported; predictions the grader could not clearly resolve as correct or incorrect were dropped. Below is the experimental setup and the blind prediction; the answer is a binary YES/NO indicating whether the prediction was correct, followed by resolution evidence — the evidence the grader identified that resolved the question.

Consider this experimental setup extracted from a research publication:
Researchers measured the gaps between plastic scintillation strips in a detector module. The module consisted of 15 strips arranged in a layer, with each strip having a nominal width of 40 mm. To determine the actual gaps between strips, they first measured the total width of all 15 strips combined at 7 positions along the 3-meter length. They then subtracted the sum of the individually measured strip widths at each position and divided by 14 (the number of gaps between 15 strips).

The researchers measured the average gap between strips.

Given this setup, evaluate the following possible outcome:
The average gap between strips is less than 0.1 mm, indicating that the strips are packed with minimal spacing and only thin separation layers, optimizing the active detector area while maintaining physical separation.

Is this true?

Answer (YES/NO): NO